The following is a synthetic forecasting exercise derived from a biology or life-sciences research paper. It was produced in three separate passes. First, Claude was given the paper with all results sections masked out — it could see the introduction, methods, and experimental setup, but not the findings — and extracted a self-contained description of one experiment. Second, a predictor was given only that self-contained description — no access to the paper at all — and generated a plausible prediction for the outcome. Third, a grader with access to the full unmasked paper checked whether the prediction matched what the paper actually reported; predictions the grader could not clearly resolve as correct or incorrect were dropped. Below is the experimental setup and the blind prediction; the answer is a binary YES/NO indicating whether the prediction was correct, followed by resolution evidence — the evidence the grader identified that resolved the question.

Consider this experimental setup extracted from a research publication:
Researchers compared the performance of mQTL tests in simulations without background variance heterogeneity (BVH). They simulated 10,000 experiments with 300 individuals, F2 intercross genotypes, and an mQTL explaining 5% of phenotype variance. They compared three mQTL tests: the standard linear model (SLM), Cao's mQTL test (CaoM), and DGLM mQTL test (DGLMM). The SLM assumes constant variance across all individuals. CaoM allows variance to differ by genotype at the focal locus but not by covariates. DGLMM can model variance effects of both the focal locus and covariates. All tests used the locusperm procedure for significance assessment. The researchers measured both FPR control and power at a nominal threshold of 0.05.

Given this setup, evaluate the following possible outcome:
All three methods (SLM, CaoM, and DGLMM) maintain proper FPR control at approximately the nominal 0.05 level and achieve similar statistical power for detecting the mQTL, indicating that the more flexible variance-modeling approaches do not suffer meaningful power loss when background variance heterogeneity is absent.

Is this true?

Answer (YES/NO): NO